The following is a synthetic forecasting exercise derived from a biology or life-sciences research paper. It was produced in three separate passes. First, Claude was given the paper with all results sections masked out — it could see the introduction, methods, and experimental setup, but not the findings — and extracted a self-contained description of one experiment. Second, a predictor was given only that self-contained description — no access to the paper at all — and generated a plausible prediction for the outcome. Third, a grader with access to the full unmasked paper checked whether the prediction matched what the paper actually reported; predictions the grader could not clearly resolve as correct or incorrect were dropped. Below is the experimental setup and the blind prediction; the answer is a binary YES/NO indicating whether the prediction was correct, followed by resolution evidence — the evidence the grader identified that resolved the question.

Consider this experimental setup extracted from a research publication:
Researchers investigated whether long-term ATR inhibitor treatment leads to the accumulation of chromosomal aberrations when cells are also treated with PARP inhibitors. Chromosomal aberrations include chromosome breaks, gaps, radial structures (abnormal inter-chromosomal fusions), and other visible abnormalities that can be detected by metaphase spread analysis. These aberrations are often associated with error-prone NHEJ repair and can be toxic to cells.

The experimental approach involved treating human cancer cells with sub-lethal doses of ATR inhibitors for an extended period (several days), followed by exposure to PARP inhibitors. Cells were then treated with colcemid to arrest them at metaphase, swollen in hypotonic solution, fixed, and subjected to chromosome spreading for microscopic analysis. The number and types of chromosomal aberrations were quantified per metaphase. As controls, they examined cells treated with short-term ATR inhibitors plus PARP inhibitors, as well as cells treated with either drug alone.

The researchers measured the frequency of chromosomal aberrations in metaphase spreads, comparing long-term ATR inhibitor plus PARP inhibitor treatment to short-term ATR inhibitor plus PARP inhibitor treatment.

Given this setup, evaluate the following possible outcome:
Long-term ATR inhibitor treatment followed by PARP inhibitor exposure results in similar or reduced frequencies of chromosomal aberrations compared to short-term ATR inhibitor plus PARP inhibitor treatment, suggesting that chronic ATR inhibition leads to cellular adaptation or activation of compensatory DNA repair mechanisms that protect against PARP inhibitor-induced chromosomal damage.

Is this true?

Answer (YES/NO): NO